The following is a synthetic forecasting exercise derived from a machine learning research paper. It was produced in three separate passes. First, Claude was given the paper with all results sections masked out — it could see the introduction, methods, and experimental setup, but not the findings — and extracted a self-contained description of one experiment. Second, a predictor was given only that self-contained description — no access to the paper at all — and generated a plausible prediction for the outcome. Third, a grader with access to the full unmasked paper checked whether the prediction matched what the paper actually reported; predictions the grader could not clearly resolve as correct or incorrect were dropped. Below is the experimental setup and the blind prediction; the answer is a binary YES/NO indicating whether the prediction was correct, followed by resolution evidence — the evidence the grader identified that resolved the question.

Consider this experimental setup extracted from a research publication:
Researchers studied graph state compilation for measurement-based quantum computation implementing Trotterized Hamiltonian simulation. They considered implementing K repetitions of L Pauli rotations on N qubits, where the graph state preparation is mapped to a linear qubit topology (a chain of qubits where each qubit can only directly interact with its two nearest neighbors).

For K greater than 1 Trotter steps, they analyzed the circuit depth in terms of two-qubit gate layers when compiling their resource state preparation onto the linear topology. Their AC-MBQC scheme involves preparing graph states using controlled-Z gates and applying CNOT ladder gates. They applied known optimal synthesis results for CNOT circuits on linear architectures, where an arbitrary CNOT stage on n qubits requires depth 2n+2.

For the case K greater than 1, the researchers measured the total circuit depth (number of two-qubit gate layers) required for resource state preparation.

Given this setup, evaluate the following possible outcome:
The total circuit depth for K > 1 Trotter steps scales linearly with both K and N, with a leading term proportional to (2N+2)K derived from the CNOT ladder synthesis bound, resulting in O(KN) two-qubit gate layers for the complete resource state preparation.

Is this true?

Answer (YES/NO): NO